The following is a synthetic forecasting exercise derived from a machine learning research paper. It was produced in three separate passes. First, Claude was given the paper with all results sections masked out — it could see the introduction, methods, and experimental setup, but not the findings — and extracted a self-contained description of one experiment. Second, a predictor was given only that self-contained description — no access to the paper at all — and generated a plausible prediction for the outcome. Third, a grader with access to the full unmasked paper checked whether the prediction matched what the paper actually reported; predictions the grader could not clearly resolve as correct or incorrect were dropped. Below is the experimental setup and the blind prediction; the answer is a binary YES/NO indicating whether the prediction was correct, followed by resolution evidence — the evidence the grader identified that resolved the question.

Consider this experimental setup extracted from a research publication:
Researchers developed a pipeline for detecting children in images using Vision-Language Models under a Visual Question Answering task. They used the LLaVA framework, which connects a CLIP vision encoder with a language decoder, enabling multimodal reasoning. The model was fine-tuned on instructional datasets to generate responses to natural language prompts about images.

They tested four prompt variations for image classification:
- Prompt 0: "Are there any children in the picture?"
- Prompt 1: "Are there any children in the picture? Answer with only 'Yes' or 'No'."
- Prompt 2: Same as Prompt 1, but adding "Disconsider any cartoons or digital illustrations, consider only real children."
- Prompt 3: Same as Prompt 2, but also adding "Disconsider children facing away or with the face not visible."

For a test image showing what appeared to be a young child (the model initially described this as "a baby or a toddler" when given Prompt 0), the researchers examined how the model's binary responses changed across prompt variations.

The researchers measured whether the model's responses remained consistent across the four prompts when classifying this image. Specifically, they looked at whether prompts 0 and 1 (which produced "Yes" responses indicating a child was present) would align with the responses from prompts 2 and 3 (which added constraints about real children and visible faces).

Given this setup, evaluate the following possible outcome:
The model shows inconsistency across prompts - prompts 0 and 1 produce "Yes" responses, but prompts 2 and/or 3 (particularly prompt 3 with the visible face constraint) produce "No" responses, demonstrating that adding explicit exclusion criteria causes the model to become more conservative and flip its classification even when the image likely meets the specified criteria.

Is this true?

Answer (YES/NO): YES